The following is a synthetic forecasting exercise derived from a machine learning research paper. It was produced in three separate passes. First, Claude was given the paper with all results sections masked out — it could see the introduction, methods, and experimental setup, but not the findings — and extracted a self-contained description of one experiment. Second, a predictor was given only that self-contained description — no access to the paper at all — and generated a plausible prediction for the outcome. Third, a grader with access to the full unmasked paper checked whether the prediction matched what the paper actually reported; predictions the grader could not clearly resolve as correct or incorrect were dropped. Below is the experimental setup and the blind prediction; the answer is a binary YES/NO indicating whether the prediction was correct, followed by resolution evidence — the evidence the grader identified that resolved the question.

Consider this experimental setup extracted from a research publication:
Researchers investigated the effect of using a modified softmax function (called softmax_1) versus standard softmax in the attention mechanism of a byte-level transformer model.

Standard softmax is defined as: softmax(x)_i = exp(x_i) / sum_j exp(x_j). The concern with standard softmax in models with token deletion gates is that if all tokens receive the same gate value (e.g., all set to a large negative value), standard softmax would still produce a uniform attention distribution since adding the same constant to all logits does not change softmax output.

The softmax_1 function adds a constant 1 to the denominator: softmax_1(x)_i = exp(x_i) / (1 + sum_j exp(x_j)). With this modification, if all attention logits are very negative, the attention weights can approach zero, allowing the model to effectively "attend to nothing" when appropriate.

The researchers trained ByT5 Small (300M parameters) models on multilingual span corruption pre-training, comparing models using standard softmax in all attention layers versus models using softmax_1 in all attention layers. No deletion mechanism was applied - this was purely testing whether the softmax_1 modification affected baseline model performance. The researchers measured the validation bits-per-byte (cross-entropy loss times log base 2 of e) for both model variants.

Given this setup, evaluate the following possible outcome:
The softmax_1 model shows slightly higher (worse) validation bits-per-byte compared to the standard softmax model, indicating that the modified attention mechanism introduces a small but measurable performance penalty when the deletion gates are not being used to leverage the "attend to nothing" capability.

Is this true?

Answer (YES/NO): NO